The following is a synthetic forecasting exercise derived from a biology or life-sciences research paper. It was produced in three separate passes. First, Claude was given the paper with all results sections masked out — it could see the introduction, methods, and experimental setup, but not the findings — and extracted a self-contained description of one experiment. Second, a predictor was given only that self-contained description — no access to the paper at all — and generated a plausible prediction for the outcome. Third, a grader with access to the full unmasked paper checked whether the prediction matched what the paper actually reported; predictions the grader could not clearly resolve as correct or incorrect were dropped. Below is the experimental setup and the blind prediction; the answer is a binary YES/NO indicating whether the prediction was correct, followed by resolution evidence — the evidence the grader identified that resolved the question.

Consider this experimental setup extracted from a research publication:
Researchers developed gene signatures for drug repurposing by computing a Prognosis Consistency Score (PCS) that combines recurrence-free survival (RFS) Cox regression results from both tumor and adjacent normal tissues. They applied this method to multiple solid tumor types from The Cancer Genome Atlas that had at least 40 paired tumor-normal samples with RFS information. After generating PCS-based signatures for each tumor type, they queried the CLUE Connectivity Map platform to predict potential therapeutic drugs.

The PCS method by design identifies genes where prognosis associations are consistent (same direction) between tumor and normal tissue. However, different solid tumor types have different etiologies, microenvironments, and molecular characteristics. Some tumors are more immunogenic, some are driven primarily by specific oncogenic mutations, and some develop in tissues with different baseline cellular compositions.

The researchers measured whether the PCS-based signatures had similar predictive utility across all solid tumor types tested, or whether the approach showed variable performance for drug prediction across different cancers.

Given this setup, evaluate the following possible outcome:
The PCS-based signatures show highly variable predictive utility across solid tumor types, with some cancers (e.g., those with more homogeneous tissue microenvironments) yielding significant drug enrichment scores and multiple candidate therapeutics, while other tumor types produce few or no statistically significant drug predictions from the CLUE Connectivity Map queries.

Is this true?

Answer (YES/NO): YES